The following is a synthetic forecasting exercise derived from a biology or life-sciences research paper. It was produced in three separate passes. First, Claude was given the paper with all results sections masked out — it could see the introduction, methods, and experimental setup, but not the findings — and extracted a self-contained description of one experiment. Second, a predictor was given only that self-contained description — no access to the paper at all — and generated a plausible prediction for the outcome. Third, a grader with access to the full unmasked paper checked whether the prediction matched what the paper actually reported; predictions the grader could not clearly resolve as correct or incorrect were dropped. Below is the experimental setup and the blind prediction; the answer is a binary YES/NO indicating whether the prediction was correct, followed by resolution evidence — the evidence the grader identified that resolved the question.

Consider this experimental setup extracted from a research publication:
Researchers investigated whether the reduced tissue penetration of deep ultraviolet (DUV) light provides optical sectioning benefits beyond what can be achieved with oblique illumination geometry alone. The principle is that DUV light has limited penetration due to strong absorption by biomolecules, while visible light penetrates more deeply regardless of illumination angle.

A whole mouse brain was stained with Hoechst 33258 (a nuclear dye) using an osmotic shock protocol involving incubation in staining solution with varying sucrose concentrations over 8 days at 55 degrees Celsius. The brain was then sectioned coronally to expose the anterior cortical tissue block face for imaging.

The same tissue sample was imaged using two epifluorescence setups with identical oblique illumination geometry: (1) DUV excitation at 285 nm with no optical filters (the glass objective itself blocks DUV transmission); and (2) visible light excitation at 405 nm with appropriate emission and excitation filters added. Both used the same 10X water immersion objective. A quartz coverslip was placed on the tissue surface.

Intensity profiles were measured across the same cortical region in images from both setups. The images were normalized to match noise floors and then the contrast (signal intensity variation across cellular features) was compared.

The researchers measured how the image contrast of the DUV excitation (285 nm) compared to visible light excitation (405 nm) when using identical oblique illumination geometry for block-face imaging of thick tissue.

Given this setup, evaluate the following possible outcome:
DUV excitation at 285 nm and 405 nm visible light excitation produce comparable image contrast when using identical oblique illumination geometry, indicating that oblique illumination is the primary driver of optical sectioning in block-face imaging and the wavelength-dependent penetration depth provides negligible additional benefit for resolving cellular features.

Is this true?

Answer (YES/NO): NO